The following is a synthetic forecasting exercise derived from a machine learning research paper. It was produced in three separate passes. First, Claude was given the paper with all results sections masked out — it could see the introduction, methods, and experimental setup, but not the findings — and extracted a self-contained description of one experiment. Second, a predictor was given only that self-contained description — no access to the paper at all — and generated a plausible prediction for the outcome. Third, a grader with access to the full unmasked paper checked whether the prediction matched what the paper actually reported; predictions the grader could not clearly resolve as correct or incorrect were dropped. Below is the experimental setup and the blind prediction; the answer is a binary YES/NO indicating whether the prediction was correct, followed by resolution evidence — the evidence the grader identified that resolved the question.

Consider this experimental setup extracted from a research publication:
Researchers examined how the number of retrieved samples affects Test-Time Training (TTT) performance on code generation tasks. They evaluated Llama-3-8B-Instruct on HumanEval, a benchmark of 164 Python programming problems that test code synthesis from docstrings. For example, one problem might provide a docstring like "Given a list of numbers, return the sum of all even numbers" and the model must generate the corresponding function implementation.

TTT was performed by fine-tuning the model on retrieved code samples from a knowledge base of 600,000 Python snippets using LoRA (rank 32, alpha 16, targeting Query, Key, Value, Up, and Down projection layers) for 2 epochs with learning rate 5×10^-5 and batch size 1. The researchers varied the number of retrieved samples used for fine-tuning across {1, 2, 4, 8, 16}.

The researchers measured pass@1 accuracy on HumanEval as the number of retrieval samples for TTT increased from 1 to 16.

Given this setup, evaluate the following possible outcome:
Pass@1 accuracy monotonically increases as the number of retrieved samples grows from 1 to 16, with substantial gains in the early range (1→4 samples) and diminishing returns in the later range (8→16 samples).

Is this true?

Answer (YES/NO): NO